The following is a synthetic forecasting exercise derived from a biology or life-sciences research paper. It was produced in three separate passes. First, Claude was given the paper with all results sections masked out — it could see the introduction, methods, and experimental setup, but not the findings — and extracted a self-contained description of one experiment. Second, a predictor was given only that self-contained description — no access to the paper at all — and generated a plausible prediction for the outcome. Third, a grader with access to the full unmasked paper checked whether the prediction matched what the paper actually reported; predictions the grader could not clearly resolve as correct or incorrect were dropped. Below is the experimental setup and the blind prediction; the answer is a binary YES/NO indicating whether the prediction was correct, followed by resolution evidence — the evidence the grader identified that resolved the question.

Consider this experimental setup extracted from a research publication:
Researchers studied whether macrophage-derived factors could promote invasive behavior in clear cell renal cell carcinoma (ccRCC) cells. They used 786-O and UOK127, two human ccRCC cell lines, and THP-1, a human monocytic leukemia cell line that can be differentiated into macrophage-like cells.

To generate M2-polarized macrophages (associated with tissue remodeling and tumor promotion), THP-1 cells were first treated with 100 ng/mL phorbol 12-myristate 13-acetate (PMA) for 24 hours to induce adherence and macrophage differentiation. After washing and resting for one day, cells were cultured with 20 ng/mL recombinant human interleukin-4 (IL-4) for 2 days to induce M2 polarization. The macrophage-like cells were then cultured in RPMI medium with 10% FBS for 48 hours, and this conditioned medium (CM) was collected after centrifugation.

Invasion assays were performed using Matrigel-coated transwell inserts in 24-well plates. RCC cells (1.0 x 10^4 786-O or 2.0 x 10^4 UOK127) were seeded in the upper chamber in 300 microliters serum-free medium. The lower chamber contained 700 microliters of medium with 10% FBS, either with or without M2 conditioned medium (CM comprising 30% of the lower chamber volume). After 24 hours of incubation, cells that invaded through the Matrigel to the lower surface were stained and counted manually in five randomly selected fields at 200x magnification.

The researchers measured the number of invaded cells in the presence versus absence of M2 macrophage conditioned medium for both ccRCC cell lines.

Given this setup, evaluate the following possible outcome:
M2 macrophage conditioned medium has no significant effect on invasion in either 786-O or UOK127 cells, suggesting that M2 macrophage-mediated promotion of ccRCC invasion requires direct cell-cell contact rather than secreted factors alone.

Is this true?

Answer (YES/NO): NO